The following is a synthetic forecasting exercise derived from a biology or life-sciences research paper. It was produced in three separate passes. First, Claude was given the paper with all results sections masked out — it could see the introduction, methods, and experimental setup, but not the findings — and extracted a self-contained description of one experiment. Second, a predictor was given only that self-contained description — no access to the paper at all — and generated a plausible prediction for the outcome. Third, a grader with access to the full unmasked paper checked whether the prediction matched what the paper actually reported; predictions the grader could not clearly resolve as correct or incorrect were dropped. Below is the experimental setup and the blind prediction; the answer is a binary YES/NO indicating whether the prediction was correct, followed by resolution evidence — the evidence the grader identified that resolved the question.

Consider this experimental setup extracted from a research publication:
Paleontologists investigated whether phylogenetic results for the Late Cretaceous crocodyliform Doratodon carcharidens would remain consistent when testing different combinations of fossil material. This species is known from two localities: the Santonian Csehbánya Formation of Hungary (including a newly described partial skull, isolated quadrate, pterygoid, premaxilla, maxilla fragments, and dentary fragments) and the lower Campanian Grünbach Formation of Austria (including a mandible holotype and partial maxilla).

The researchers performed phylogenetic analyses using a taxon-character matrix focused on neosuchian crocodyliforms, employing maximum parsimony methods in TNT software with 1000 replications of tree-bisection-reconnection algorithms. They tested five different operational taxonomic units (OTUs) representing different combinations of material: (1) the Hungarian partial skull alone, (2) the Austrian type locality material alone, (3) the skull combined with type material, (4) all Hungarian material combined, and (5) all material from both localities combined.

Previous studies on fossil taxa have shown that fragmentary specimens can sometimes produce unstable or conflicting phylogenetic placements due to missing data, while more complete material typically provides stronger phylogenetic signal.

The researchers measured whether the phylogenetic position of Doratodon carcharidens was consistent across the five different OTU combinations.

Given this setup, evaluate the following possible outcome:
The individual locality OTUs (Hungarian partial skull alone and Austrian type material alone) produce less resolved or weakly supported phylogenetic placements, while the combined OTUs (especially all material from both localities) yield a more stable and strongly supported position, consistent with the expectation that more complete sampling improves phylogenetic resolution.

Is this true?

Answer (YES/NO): NO